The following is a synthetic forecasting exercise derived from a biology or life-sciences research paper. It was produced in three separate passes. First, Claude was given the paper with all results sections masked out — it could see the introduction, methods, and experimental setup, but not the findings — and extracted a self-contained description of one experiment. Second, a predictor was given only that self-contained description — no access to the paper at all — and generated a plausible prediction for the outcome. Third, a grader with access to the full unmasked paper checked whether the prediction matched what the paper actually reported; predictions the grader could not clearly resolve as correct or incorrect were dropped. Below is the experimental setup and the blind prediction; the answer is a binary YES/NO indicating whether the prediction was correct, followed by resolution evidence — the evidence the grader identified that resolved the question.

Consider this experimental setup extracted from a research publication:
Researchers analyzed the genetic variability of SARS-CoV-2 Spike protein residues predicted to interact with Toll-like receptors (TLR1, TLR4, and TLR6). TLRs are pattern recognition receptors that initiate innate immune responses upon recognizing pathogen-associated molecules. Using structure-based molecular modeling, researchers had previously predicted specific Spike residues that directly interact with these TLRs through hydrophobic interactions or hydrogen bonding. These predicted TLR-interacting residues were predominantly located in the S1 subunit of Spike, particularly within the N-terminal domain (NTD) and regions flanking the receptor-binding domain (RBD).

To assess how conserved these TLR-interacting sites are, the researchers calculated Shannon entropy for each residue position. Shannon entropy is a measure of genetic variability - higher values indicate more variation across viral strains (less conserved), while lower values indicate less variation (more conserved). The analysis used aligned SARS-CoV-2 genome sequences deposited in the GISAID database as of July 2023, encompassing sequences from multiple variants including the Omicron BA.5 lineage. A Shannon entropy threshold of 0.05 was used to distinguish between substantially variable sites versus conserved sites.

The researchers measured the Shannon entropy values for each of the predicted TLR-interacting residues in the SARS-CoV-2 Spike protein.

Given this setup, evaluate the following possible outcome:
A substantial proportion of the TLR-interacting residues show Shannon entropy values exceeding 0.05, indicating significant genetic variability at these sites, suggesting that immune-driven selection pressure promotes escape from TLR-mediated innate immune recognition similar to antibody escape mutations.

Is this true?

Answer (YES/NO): NO